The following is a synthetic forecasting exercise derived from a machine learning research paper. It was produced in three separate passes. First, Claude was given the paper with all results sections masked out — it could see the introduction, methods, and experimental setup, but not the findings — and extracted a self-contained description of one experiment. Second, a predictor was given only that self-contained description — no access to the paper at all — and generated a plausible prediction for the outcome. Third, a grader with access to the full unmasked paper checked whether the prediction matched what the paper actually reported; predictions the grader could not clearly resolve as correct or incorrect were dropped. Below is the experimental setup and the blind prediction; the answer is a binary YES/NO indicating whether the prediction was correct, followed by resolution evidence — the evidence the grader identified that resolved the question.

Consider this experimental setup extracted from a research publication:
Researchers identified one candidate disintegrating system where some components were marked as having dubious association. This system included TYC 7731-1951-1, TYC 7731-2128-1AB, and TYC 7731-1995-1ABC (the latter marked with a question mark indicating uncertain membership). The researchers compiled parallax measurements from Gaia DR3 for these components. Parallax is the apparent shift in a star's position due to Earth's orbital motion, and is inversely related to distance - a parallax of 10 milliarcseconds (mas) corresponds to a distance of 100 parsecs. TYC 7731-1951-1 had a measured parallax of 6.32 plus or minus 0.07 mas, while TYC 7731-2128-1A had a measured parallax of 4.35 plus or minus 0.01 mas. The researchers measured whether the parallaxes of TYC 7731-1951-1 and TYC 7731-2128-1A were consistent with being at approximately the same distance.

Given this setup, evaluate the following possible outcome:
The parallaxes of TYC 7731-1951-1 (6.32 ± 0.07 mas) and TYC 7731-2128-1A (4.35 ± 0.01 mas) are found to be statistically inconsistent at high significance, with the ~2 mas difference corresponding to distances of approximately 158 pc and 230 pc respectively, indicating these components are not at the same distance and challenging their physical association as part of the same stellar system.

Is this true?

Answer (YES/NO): NO